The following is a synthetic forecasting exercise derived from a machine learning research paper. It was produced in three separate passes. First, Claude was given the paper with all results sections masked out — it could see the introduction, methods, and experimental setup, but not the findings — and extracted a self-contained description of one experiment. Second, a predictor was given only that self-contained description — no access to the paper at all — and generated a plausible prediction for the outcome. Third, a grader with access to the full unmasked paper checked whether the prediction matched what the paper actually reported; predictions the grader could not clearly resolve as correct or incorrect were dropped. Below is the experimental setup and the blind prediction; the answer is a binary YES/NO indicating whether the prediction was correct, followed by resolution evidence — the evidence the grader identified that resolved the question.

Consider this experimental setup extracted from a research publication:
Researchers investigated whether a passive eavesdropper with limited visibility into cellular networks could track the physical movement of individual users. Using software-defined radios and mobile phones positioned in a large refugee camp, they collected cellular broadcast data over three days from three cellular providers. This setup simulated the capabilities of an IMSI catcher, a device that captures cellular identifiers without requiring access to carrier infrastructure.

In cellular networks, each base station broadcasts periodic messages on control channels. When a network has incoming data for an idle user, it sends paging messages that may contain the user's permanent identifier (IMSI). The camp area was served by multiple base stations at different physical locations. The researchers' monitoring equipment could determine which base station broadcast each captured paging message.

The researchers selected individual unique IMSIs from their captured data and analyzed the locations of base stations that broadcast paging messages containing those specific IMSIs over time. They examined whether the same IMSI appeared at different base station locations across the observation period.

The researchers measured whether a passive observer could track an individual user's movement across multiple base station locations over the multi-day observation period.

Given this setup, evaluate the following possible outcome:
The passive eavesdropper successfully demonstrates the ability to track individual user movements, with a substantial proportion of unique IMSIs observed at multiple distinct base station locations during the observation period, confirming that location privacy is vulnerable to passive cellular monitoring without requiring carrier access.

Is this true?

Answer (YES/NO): YES